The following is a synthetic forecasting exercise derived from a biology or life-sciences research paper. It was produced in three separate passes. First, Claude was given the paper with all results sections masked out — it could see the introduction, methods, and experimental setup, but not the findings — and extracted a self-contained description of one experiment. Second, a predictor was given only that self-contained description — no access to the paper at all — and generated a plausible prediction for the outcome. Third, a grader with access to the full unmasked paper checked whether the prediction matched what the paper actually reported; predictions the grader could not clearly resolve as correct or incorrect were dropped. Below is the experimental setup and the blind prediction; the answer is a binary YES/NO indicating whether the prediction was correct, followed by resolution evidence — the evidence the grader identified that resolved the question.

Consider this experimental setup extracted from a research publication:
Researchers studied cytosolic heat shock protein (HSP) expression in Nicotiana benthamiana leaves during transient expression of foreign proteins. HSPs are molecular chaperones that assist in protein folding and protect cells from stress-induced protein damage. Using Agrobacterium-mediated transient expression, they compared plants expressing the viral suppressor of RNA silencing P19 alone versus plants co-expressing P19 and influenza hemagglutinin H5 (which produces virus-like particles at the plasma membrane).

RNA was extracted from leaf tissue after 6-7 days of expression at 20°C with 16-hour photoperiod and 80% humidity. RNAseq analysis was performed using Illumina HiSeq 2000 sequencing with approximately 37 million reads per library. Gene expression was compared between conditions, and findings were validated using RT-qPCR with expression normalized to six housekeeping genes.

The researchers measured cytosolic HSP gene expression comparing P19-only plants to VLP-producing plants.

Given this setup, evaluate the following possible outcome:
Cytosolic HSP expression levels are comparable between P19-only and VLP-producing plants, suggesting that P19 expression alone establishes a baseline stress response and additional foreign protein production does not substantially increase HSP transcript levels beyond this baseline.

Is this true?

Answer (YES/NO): NO